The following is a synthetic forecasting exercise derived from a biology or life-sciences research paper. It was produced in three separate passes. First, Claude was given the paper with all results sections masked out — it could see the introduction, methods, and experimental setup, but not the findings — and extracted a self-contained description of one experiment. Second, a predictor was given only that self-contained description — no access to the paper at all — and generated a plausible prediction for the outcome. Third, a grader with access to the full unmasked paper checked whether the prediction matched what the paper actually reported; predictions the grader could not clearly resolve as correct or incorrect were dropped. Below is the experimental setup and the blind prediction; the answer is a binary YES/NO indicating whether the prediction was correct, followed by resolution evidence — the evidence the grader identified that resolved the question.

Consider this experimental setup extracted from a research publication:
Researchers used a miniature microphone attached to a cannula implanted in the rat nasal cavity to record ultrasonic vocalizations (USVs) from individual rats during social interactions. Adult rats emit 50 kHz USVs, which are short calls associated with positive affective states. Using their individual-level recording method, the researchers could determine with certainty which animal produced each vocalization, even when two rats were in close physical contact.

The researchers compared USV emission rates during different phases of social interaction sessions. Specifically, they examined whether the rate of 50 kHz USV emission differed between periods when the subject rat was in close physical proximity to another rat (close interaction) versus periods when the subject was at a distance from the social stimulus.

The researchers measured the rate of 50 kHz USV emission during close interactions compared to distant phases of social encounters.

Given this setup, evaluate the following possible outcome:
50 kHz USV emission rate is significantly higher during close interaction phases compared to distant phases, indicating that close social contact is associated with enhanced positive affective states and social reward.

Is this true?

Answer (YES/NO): YES